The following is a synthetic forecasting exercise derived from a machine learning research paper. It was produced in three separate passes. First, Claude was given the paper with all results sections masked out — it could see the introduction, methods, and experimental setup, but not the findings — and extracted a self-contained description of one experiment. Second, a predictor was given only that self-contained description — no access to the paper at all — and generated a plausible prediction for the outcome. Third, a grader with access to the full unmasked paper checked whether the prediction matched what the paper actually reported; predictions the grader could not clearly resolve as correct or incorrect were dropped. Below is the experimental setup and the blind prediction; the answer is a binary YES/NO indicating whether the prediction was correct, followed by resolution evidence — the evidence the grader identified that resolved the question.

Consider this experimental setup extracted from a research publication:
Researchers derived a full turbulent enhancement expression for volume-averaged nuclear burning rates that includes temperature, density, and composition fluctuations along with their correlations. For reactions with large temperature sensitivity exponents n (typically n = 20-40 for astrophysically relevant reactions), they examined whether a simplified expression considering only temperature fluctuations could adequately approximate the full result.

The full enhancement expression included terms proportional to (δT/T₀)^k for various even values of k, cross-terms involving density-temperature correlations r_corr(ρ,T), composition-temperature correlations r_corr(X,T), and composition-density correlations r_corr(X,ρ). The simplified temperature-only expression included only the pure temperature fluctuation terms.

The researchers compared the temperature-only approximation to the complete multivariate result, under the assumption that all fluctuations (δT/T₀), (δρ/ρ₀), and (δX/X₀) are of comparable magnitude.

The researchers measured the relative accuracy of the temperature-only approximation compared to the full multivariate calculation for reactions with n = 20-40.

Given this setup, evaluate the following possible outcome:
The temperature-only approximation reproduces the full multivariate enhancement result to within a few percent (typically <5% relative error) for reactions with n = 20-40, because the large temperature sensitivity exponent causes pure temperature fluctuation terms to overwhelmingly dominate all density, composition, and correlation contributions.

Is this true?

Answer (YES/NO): YES